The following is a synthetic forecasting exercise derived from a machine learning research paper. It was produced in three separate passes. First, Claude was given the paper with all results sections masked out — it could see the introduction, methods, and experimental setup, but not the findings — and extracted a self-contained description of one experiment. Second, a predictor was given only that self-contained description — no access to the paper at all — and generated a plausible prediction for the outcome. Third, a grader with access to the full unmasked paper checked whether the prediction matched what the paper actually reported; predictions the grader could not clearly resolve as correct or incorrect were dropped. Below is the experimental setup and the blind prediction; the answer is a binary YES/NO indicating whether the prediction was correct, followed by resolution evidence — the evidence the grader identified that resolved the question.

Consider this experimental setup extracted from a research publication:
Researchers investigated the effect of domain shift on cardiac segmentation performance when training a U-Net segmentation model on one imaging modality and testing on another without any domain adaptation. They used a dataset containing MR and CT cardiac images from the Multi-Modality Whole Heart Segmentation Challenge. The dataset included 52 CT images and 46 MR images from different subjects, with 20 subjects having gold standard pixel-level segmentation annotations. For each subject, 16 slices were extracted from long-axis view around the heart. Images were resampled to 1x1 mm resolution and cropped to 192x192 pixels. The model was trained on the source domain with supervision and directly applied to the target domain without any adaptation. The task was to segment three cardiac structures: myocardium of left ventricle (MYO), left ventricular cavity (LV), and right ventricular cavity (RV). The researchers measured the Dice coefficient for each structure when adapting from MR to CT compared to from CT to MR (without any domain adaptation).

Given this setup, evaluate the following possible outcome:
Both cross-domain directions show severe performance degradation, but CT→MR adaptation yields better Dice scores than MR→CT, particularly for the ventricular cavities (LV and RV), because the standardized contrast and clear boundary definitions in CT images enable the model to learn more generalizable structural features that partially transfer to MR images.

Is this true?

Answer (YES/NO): NO